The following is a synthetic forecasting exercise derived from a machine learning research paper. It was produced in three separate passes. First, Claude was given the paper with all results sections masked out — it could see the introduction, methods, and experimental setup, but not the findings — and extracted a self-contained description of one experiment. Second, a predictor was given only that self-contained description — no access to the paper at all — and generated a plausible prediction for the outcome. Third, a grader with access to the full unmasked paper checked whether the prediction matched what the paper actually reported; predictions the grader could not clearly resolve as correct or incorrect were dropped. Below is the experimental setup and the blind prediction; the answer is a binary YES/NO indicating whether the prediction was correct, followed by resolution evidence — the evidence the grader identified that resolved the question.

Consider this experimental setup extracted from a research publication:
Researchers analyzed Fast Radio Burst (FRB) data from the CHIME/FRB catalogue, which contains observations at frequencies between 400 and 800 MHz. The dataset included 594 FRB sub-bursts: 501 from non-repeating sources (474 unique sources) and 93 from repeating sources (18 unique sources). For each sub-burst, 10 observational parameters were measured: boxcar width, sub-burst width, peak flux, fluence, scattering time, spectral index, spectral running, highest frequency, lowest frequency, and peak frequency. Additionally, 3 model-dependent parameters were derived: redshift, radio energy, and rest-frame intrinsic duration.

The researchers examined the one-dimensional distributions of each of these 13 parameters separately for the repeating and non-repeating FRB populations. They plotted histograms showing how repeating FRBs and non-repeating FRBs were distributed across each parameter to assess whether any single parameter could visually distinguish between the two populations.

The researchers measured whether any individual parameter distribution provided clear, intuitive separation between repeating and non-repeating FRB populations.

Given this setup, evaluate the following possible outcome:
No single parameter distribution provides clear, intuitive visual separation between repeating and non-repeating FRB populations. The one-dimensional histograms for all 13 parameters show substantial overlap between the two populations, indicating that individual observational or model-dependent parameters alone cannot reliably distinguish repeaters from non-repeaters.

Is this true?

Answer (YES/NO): YES